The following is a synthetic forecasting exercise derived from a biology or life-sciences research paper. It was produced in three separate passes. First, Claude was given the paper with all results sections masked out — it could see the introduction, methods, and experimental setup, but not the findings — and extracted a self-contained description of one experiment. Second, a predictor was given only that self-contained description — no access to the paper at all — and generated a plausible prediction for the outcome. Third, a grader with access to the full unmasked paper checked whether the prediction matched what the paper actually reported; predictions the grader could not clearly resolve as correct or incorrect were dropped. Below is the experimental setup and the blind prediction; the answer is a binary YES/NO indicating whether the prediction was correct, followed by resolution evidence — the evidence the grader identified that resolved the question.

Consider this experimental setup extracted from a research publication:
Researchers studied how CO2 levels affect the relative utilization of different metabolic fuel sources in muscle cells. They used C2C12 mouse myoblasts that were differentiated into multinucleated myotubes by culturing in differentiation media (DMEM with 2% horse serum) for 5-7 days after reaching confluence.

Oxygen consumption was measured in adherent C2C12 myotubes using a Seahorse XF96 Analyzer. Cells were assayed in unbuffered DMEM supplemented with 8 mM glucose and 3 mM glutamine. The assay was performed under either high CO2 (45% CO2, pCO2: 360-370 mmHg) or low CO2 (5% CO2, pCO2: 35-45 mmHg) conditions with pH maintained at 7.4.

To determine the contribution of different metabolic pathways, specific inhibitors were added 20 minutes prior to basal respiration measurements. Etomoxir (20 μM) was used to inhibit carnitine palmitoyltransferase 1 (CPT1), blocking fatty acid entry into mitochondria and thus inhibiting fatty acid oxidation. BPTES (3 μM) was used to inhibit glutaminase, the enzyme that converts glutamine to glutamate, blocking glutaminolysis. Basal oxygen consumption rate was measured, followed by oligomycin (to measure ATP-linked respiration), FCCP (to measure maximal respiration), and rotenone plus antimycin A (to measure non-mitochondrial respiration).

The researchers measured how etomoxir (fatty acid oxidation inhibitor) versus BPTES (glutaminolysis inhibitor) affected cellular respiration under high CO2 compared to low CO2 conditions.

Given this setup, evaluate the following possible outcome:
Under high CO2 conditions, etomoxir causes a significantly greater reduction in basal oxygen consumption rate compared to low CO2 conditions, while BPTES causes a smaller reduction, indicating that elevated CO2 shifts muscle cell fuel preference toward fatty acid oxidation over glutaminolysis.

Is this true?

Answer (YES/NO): NO